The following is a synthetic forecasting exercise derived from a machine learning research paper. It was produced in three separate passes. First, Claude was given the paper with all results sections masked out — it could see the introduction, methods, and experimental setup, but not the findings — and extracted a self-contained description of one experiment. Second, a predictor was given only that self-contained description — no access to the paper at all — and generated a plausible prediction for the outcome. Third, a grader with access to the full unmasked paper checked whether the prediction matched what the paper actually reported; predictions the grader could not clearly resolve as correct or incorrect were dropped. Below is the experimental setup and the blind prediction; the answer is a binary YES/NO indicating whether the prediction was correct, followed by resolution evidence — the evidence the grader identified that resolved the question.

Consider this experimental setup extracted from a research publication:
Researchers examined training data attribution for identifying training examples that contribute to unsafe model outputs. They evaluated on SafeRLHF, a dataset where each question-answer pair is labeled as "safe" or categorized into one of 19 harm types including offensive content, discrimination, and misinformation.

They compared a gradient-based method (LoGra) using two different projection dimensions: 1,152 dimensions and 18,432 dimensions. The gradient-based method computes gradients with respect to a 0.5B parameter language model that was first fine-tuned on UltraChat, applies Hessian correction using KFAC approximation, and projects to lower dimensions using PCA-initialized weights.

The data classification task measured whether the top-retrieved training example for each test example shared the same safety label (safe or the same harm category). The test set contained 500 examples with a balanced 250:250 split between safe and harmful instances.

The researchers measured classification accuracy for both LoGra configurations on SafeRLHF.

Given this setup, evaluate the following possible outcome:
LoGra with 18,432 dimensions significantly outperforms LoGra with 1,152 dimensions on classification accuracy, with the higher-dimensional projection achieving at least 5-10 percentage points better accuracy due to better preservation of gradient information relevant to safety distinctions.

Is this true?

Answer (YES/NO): YES